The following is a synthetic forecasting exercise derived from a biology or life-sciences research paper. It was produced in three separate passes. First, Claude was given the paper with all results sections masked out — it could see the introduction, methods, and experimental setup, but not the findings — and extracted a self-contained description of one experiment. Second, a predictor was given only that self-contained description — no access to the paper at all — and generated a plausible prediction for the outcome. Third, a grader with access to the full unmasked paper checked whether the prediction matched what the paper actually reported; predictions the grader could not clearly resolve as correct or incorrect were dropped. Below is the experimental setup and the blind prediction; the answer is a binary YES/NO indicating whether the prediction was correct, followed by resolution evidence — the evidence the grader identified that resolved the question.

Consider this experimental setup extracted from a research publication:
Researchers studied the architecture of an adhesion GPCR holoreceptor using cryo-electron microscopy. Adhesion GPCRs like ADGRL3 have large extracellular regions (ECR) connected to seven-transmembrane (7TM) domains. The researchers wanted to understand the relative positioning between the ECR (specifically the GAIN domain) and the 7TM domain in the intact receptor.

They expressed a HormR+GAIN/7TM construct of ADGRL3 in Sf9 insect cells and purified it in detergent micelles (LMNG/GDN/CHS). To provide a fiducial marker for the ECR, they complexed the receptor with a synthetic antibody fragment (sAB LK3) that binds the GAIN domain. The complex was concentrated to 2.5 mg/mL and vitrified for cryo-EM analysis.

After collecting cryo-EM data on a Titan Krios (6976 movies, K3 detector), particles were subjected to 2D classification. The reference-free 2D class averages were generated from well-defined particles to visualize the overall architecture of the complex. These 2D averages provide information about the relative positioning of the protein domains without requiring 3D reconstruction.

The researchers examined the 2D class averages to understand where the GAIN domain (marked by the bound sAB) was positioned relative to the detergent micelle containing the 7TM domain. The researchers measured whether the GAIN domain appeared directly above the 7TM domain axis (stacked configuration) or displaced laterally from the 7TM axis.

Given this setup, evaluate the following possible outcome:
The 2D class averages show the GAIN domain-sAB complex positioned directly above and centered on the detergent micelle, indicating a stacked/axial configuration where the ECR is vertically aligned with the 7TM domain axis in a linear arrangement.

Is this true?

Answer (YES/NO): NO